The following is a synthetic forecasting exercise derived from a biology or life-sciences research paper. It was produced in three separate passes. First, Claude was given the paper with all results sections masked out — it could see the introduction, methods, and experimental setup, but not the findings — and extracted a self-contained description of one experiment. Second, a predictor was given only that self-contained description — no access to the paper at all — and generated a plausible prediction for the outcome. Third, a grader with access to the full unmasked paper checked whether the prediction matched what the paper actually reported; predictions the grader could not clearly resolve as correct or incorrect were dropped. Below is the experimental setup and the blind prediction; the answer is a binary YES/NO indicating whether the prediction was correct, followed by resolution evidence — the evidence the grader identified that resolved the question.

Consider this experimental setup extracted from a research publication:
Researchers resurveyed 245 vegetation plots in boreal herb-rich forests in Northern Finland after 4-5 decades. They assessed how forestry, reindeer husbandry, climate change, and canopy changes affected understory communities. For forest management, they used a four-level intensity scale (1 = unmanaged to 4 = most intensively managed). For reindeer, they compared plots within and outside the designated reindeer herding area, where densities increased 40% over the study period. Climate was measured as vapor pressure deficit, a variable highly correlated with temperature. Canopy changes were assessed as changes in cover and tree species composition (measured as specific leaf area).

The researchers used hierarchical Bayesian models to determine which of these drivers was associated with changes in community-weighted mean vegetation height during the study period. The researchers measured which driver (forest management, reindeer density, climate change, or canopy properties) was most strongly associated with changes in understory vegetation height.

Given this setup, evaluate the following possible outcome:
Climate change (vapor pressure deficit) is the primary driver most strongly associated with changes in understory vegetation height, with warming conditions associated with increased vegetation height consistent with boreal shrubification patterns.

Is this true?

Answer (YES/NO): NO